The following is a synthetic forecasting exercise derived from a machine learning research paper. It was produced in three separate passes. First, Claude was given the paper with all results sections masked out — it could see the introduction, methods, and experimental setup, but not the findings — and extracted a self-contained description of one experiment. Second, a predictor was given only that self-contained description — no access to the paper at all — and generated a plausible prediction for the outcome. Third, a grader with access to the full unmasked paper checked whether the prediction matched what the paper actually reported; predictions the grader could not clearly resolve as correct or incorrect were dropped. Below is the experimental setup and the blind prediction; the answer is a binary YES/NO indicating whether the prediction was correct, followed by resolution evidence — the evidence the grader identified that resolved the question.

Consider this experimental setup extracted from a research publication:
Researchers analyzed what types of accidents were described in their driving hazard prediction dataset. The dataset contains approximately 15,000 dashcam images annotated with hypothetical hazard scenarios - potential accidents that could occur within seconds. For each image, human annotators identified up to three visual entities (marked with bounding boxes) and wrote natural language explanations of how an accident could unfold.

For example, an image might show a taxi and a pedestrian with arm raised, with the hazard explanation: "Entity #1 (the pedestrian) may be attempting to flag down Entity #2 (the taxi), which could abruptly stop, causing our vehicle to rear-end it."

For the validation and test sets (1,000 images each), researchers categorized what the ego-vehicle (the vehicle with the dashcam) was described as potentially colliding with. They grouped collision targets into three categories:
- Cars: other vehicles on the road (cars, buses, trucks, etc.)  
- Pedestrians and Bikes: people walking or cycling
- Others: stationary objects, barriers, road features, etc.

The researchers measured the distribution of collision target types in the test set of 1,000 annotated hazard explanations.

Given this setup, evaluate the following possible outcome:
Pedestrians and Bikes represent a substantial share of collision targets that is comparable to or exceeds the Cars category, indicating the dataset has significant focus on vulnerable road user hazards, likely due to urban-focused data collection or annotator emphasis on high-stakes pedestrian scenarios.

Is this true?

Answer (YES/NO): NO